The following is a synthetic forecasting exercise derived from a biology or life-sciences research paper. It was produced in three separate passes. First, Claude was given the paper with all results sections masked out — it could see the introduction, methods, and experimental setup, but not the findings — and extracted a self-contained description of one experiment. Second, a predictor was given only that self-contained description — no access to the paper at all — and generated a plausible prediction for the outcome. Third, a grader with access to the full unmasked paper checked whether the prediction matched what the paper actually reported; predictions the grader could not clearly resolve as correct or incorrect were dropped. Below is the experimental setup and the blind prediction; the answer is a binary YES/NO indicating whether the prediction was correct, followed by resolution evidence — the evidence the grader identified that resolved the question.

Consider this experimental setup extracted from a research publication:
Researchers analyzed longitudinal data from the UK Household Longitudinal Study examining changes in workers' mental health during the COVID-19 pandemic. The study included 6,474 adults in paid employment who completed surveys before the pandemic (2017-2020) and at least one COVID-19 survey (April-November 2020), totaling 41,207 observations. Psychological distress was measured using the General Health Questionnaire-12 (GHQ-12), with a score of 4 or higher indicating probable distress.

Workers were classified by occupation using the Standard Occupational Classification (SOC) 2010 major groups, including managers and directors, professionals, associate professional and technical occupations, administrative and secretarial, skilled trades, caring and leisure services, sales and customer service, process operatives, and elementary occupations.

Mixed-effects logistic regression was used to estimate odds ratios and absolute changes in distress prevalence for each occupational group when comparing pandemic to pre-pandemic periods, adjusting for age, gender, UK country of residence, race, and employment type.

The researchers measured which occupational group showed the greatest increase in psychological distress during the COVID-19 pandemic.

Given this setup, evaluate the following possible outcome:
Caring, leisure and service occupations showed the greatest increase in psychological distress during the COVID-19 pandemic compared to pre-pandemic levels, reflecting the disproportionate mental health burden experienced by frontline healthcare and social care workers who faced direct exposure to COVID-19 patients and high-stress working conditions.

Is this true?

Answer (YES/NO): NO